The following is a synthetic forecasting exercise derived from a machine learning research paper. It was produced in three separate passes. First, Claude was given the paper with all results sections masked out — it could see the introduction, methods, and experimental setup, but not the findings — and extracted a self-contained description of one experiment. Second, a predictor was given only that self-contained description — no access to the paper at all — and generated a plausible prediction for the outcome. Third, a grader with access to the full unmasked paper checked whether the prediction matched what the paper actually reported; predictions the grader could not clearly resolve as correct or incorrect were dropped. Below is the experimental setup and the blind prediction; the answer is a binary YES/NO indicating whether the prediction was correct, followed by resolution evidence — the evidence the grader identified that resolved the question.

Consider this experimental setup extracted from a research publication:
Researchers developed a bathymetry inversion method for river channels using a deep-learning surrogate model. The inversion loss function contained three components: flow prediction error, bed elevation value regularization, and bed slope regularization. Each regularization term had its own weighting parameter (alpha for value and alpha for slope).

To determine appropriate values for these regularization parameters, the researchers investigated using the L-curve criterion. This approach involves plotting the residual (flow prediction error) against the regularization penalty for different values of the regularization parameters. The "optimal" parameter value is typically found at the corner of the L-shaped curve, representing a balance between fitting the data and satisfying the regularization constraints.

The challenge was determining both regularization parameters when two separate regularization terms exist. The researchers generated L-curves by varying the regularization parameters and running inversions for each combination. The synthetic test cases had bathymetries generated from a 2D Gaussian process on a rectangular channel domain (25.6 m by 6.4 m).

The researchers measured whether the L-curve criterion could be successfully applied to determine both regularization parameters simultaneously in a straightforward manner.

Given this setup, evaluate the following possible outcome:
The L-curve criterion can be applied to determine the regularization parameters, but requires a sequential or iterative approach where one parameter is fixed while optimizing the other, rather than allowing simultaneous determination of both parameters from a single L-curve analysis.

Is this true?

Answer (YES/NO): YES